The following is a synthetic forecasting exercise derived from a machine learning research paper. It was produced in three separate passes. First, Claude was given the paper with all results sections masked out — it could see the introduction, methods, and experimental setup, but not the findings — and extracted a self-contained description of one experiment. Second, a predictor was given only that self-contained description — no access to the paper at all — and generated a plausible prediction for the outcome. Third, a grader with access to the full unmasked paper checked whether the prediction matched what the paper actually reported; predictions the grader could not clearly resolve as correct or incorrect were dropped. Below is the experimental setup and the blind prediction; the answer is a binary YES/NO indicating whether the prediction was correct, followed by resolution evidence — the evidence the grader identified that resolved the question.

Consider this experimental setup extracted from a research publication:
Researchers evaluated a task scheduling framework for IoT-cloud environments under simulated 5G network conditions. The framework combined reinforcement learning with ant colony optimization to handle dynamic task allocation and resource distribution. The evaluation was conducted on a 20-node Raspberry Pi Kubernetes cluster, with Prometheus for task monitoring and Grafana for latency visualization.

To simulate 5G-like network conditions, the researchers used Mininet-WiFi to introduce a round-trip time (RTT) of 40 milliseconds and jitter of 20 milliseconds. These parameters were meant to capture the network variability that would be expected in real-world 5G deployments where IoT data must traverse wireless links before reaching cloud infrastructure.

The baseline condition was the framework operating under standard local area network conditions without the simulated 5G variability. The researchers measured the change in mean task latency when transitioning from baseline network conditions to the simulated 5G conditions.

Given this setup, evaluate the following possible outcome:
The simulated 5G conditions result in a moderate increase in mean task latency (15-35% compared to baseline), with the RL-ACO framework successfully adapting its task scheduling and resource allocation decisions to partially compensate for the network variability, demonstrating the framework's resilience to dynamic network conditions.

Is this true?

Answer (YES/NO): NO